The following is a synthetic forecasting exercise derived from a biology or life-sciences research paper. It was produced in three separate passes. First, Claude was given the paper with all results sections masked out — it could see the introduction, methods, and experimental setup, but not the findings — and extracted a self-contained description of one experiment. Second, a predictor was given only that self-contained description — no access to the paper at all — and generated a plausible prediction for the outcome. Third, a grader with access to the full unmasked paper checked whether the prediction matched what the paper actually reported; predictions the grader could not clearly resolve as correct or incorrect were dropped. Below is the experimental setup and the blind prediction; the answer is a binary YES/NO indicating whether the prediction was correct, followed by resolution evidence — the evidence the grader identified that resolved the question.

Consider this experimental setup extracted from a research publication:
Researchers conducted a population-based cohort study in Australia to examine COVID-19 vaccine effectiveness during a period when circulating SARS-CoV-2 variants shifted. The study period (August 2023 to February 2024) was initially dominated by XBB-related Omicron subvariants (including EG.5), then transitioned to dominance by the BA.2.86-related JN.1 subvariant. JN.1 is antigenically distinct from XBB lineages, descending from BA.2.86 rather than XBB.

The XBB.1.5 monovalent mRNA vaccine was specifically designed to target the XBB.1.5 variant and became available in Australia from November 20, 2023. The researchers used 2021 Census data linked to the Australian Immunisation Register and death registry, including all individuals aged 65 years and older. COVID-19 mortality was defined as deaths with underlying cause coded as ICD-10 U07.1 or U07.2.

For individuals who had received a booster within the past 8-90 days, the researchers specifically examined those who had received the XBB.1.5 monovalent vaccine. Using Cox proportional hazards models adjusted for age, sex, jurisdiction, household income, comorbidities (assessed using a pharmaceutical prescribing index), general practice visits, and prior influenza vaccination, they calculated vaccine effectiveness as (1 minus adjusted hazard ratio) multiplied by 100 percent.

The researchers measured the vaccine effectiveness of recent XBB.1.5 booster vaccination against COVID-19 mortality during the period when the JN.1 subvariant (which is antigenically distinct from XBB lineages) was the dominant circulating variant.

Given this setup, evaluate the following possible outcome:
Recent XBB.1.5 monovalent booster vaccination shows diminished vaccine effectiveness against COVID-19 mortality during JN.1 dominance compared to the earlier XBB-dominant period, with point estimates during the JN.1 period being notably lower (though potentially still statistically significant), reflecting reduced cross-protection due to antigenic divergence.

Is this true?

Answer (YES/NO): NO